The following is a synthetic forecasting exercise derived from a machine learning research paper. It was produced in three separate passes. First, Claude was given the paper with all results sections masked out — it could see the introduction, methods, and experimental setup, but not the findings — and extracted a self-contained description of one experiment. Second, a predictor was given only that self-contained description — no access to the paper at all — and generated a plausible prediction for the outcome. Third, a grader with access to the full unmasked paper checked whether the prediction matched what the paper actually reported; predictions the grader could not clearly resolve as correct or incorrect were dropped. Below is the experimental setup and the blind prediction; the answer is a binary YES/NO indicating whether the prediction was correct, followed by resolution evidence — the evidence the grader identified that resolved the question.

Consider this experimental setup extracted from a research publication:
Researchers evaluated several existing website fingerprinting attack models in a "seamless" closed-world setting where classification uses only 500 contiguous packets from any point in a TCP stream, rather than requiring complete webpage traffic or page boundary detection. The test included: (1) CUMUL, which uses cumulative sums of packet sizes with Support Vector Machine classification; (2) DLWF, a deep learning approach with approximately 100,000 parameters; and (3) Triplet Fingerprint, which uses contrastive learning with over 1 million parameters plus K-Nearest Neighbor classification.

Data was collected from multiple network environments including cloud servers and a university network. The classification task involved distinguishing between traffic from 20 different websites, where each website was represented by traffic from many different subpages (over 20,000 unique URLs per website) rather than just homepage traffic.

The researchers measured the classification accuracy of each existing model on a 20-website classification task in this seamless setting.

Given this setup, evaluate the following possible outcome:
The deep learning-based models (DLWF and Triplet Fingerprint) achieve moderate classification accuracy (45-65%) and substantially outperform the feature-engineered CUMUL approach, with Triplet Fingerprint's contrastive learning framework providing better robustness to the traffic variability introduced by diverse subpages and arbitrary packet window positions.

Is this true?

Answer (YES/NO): NO